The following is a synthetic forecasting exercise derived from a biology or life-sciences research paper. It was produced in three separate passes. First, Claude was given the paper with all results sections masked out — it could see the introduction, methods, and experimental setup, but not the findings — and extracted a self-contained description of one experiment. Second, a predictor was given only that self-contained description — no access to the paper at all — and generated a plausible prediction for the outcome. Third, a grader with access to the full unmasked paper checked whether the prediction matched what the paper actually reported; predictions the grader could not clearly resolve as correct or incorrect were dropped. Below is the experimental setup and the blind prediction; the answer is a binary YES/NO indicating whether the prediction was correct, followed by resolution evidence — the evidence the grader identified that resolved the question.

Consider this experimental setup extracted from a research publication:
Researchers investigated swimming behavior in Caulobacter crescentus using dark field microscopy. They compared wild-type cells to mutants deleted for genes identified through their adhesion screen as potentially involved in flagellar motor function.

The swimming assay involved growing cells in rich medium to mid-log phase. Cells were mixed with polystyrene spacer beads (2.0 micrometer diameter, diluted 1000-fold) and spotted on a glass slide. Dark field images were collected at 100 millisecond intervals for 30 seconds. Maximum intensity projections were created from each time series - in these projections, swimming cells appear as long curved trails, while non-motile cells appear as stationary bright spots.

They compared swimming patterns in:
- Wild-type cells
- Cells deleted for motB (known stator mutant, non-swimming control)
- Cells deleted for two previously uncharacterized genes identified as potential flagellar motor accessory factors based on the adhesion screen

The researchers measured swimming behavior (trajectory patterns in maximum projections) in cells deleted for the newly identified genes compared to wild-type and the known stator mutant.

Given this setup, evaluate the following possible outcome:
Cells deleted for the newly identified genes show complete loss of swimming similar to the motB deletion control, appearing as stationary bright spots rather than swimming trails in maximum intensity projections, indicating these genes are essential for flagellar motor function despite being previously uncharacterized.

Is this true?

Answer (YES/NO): NO